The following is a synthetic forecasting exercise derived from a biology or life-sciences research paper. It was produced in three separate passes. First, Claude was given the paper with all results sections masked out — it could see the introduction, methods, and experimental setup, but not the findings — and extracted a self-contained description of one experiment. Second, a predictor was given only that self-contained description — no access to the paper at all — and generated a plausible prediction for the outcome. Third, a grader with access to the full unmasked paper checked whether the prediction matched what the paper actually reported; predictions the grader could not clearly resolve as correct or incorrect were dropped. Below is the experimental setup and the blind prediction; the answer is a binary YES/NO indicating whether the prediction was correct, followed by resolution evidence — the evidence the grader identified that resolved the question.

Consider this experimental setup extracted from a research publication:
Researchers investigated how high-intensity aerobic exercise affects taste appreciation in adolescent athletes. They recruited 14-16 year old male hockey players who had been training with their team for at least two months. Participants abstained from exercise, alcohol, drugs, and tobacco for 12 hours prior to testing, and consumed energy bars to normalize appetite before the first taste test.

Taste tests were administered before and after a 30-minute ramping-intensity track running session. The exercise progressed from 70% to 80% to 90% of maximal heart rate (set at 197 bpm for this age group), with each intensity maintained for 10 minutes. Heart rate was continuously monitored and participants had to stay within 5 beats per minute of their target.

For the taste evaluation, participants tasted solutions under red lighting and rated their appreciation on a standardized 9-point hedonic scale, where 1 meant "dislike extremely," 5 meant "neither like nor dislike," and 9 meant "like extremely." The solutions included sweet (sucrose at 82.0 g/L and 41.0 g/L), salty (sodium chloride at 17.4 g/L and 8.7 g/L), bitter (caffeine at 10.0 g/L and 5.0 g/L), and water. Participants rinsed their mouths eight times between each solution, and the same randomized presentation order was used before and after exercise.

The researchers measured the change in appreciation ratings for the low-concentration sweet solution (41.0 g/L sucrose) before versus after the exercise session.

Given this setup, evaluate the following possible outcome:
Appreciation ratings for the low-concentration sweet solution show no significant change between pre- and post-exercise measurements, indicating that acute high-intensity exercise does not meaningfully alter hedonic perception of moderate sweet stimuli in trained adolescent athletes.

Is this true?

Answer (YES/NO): NO